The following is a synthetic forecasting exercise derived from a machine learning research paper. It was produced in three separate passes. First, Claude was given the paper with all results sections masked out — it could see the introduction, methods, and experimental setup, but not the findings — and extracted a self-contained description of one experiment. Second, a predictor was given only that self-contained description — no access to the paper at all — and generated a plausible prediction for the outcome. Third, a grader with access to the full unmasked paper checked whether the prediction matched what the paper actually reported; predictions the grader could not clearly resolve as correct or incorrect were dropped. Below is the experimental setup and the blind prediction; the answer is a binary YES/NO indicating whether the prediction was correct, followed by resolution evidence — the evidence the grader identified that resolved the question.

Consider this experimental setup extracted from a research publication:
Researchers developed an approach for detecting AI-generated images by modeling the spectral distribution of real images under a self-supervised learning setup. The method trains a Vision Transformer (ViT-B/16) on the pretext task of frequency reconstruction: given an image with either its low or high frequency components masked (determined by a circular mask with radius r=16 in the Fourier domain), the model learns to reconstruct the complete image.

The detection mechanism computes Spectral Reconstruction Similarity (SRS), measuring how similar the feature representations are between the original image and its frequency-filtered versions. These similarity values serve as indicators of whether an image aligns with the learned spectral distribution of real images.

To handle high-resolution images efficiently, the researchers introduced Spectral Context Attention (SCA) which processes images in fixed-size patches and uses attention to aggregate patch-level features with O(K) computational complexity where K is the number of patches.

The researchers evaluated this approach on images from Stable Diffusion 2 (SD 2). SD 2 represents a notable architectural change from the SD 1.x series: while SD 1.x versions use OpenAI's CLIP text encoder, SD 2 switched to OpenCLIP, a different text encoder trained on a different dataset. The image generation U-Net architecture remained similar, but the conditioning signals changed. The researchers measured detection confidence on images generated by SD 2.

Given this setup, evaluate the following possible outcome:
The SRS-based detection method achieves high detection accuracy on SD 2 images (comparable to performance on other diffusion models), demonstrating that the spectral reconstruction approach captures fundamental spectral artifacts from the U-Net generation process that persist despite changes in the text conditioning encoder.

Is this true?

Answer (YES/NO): YES